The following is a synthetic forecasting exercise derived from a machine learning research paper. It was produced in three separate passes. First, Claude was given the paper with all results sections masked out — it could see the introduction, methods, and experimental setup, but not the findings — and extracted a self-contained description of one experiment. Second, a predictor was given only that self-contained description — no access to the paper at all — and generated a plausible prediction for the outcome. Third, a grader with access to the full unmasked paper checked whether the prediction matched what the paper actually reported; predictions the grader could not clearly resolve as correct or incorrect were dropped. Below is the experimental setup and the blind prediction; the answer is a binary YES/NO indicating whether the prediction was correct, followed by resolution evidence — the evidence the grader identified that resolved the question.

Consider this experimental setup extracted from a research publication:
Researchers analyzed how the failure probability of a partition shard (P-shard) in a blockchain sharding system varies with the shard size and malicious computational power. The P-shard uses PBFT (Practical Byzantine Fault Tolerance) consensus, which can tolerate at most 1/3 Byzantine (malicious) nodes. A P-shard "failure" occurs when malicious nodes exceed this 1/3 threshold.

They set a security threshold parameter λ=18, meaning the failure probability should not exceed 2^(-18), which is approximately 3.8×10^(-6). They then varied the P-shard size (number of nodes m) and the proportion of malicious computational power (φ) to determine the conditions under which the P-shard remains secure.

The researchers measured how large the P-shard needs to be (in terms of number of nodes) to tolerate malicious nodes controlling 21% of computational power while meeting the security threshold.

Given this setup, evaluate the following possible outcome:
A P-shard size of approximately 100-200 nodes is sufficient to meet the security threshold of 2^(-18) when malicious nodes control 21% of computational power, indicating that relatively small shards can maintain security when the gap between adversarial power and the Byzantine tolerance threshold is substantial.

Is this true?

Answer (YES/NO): NO